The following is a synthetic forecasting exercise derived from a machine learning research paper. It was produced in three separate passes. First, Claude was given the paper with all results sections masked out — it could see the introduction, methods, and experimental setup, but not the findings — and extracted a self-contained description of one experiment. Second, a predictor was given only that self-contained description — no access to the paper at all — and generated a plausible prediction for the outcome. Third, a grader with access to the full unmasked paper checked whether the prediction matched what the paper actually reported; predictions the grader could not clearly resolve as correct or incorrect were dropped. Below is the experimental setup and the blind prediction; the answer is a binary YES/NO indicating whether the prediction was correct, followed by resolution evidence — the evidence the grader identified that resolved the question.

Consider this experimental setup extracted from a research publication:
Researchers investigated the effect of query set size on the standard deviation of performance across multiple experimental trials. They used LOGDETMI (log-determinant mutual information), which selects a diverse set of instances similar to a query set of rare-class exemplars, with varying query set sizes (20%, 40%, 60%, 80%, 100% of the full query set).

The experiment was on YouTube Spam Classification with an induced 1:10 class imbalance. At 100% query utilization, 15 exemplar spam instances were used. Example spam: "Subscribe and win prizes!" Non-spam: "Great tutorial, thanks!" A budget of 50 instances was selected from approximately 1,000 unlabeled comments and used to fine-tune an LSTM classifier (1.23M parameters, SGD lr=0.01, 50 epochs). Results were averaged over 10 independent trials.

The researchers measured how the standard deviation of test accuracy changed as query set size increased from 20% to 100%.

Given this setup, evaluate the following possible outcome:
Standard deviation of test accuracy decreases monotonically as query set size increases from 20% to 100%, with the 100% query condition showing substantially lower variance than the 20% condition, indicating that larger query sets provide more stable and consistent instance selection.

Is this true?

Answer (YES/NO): NO